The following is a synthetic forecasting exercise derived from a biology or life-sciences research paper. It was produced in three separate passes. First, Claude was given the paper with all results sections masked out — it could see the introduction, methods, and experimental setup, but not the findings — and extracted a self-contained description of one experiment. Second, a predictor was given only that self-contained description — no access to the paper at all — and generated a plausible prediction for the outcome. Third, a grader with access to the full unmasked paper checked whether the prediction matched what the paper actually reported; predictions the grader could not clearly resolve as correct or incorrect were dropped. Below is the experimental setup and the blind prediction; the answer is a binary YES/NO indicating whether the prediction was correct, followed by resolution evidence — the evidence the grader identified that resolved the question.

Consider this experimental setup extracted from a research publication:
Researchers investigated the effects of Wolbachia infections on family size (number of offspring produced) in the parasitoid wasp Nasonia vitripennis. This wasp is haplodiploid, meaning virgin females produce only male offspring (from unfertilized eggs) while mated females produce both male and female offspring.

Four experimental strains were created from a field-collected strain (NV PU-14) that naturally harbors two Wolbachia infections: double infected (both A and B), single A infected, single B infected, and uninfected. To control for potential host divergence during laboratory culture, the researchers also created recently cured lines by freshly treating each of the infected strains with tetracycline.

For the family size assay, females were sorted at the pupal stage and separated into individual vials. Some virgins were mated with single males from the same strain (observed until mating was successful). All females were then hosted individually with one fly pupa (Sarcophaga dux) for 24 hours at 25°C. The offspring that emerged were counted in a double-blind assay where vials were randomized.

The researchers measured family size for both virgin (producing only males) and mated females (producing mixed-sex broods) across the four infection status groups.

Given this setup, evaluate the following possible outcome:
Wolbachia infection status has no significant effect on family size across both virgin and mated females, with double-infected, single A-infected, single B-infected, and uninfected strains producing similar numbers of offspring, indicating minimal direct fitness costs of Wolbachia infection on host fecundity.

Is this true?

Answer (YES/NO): NO